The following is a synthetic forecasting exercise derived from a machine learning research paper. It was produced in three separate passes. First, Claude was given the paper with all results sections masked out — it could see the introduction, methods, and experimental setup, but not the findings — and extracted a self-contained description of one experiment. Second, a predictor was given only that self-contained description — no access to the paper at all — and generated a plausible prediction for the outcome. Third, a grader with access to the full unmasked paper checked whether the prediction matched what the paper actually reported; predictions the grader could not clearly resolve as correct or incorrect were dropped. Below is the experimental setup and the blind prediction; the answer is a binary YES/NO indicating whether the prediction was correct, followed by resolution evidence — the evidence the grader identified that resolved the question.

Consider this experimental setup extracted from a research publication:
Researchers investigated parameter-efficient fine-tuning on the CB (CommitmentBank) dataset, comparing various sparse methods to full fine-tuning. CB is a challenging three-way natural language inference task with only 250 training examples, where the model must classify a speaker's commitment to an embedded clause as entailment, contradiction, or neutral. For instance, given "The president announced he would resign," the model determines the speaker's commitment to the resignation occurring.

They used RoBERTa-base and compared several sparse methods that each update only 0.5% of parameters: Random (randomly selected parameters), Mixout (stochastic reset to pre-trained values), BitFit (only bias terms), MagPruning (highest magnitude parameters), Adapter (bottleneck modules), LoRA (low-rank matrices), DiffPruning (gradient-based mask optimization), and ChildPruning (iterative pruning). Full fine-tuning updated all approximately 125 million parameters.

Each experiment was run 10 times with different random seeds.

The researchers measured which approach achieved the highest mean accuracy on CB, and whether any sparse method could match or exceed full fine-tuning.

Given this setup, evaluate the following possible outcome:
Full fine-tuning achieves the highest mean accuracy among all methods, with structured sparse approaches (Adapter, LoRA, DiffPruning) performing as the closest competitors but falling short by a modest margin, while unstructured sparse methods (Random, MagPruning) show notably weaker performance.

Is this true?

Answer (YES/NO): NO